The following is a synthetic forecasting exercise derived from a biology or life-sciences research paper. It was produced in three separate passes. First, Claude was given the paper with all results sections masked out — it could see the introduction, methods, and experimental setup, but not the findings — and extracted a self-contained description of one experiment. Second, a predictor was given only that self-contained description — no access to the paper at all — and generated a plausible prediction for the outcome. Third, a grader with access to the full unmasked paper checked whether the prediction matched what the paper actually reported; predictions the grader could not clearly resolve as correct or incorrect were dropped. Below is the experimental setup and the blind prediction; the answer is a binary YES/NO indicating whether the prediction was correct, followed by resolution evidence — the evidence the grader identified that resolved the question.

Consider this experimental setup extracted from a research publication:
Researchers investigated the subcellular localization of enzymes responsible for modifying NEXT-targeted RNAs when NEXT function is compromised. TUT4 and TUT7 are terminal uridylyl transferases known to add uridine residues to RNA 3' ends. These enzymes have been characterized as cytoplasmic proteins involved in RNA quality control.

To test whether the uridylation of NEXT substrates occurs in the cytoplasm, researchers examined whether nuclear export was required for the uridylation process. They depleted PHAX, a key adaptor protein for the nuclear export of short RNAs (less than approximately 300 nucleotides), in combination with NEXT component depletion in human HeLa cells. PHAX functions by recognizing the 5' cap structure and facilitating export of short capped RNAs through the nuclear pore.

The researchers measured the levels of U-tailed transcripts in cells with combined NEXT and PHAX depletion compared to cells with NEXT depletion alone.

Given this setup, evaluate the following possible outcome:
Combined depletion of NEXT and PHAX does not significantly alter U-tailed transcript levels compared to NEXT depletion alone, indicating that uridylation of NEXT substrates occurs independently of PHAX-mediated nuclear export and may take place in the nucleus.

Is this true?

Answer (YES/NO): NO